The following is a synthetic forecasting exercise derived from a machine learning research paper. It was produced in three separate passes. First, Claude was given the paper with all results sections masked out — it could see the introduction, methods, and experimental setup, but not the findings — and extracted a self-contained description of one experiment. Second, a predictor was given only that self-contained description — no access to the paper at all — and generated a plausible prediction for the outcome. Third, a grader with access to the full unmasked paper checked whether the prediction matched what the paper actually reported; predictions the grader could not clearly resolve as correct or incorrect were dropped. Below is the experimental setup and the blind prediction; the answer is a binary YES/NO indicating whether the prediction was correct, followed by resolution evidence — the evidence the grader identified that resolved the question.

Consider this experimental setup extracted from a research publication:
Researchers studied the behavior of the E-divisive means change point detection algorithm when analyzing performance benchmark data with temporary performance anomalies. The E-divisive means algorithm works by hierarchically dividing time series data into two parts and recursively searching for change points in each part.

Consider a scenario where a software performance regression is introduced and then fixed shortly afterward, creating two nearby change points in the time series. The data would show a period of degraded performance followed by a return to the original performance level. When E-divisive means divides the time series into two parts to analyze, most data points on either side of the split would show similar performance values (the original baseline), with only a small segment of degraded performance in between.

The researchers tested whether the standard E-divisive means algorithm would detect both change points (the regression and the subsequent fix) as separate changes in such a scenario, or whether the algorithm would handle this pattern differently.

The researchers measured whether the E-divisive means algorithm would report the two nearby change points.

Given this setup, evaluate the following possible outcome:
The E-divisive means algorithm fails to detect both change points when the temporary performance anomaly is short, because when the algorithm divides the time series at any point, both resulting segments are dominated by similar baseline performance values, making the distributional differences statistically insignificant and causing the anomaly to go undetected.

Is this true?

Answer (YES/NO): YES